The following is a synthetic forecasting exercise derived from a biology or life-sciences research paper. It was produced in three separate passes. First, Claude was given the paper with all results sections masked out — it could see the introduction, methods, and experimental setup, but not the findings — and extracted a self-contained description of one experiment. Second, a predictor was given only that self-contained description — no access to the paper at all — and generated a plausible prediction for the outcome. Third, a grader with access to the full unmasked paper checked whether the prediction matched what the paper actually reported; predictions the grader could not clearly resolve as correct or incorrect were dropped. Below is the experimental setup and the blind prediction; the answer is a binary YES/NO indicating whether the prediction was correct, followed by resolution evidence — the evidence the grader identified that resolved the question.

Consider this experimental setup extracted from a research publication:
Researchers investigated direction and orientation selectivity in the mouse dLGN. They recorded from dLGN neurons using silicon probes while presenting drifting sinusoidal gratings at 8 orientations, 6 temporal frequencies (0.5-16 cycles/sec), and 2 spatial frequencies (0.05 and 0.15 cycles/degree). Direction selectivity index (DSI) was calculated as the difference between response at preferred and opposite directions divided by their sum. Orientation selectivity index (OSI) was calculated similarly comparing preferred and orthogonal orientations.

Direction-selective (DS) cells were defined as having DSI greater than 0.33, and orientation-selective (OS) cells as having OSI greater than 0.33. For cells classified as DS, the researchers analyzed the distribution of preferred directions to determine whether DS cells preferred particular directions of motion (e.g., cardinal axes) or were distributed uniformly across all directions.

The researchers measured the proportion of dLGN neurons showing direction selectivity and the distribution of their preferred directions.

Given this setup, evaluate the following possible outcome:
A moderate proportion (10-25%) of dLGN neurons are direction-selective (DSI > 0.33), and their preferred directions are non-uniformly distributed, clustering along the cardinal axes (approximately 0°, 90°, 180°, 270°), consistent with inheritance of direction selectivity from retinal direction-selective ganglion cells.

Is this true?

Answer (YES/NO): NO